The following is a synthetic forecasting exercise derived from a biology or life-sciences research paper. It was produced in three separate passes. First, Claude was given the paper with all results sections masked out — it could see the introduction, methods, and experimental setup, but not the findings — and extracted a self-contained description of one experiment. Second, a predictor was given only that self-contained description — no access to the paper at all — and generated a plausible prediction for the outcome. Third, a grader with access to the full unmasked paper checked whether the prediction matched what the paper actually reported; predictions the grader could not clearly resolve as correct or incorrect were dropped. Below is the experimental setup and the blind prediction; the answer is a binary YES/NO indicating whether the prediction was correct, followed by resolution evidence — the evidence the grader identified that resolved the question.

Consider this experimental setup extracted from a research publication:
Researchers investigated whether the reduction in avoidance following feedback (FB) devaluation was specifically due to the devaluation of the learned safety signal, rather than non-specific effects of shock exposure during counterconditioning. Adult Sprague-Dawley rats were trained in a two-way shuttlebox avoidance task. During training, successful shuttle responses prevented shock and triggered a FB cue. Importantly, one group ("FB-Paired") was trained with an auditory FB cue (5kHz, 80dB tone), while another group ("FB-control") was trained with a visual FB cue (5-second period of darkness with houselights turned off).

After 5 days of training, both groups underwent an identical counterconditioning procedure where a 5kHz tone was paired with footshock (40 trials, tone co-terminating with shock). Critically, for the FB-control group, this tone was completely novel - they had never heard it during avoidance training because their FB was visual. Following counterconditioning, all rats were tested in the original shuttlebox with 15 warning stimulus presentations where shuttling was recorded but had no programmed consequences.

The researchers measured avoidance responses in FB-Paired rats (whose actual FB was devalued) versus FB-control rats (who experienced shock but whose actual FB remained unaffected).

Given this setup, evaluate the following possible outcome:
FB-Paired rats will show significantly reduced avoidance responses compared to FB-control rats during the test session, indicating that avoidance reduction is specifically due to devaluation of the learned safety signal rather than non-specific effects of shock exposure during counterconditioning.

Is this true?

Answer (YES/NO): YES